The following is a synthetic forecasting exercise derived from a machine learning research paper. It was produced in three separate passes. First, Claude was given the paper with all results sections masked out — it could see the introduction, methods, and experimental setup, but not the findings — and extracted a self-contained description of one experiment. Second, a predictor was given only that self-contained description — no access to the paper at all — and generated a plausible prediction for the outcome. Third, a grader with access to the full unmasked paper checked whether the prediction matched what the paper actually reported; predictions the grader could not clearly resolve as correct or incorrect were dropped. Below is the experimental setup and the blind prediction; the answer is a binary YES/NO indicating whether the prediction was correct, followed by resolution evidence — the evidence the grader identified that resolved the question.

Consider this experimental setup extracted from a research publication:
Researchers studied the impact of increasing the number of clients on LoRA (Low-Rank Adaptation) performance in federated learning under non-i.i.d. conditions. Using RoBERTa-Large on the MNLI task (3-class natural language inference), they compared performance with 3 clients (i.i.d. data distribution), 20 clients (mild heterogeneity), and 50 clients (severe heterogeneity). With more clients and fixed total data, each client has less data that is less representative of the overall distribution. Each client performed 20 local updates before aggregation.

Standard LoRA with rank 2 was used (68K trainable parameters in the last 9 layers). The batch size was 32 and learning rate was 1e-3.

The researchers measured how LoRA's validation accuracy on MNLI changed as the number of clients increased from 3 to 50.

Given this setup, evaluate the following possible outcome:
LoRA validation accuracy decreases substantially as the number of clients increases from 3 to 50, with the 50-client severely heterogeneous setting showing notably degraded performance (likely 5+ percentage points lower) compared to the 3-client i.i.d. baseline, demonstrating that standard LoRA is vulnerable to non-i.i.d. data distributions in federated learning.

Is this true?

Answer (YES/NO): YES